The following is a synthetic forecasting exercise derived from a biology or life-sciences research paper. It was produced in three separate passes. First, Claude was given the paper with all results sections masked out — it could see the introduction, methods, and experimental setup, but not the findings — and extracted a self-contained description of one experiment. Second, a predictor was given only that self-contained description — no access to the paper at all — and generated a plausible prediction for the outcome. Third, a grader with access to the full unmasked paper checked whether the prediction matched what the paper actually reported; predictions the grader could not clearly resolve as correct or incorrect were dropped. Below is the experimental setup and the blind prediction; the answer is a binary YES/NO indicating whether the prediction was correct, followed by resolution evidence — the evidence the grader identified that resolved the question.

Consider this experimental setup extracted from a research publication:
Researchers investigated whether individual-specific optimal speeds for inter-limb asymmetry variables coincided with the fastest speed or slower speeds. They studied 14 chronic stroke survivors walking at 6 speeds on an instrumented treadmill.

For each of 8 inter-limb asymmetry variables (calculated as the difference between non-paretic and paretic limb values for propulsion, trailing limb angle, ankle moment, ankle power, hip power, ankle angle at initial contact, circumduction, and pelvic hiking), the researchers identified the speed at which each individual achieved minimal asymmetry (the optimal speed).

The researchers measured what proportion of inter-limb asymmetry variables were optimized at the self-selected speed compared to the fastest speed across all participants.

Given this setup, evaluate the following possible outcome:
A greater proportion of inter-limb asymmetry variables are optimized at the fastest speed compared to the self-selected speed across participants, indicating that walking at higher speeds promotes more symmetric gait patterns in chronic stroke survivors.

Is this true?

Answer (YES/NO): NO